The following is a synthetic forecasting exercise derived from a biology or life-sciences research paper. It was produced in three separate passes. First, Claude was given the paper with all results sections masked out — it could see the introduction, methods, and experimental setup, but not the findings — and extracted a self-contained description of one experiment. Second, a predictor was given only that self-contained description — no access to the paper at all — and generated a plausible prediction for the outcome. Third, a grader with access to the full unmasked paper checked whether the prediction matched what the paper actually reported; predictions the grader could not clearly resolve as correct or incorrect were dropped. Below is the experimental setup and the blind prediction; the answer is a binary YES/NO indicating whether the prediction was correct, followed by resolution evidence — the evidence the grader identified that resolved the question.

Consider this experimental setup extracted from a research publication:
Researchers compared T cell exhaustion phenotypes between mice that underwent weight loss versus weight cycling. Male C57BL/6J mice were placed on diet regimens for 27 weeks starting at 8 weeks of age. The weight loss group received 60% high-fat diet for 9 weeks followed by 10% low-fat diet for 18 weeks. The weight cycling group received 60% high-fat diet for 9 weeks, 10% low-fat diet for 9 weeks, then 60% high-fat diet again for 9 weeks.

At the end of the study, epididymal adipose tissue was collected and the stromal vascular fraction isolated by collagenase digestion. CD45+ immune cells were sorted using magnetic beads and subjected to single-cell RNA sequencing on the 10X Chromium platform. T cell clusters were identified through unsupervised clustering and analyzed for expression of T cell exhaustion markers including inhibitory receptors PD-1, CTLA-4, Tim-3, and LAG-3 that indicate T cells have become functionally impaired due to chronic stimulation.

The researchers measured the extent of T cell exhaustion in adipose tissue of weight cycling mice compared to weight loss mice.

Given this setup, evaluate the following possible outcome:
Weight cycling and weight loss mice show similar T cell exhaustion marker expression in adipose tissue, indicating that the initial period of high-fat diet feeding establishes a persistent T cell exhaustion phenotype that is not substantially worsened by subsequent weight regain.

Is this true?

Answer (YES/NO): YES